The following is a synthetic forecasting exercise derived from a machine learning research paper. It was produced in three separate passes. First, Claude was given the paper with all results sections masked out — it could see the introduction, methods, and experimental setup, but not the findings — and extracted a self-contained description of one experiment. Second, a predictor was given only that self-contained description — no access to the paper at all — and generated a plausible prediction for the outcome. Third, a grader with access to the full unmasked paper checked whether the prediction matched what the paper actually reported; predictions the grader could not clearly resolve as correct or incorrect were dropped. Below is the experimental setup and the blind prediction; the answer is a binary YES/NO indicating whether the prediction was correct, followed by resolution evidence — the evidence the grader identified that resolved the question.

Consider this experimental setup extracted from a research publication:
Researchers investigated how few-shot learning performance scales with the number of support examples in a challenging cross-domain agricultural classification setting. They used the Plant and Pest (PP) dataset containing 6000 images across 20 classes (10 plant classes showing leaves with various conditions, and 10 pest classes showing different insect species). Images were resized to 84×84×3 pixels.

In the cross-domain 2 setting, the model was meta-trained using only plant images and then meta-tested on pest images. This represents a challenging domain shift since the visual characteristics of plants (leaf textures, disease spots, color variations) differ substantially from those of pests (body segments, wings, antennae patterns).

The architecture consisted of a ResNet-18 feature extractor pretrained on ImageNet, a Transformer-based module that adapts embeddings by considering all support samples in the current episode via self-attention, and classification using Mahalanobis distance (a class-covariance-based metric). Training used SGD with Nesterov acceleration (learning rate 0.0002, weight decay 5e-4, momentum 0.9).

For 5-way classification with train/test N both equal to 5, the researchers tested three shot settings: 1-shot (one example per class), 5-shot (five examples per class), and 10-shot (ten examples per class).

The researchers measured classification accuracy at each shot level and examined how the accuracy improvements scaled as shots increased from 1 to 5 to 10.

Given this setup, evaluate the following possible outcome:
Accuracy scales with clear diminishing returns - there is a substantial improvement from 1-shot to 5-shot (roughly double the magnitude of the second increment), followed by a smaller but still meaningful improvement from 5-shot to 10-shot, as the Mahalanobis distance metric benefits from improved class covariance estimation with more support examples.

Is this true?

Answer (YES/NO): NO